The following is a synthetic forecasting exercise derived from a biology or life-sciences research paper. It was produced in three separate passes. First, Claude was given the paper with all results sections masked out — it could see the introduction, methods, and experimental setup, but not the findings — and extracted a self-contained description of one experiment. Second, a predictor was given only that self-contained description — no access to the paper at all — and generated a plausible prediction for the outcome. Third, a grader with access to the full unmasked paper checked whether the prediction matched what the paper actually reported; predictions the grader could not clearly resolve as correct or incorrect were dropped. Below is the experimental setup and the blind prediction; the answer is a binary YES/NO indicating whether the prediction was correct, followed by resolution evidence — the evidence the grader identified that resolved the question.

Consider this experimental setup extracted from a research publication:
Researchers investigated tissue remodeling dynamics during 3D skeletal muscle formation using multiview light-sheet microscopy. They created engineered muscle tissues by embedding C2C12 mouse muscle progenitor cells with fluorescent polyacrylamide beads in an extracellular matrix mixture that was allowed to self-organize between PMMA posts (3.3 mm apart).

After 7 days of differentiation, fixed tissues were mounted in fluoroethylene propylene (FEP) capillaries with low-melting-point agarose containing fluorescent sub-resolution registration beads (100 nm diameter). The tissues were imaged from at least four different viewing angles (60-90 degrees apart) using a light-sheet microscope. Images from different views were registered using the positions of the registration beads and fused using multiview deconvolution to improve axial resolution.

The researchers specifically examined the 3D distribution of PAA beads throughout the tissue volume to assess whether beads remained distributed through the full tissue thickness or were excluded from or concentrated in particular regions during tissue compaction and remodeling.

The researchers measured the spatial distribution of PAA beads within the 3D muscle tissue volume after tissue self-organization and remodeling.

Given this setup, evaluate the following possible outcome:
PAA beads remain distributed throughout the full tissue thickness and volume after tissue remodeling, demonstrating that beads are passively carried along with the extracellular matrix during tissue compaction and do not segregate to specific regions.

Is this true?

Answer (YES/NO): YES